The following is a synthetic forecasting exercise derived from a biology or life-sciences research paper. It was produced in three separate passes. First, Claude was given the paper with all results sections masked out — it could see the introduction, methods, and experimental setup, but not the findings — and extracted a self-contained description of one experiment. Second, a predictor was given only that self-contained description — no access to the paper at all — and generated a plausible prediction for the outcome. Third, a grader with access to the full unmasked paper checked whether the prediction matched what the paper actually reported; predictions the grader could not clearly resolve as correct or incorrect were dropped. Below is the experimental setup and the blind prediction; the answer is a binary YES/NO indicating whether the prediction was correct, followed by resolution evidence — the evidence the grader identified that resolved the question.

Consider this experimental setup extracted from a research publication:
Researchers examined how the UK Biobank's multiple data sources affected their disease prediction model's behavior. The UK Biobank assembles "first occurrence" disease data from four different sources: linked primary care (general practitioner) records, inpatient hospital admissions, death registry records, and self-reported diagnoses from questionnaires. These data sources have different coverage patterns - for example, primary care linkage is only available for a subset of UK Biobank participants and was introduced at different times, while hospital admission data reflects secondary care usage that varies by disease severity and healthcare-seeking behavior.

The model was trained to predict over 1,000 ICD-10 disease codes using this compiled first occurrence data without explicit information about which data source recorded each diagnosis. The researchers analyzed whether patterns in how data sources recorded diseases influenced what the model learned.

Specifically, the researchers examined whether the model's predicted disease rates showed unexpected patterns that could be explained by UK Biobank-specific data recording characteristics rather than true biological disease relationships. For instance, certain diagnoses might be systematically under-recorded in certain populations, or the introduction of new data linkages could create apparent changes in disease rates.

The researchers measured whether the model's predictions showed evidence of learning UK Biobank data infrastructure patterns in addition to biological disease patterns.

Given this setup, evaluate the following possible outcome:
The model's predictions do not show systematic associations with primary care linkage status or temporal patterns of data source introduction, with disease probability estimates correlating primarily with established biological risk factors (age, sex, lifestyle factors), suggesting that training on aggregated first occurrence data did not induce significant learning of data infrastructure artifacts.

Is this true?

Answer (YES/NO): NO